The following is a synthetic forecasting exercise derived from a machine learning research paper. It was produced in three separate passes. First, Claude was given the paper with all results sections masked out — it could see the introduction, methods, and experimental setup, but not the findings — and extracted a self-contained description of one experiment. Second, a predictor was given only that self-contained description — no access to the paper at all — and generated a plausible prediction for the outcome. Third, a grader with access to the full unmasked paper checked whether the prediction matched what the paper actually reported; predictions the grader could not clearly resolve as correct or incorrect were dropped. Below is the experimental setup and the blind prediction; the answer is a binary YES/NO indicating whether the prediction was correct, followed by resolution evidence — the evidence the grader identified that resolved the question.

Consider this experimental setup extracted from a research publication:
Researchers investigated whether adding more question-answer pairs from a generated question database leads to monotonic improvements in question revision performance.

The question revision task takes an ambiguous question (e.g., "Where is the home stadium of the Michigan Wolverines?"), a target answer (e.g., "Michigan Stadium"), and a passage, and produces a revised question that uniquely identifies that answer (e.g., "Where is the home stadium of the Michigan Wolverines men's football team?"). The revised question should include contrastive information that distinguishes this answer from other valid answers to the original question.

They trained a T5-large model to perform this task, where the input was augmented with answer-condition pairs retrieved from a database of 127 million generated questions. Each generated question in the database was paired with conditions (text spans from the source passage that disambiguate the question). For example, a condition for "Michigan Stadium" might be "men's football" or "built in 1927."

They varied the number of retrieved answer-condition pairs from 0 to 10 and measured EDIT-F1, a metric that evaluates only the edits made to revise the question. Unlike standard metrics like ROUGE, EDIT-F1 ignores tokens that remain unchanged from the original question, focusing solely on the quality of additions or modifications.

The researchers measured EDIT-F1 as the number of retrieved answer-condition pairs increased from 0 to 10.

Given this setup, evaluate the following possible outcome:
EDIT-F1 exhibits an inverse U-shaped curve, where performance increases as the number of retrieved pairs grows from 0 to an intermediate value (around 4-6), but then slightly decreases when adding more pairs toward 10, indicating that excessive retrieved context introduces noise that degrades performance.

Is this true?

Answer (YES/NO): NO